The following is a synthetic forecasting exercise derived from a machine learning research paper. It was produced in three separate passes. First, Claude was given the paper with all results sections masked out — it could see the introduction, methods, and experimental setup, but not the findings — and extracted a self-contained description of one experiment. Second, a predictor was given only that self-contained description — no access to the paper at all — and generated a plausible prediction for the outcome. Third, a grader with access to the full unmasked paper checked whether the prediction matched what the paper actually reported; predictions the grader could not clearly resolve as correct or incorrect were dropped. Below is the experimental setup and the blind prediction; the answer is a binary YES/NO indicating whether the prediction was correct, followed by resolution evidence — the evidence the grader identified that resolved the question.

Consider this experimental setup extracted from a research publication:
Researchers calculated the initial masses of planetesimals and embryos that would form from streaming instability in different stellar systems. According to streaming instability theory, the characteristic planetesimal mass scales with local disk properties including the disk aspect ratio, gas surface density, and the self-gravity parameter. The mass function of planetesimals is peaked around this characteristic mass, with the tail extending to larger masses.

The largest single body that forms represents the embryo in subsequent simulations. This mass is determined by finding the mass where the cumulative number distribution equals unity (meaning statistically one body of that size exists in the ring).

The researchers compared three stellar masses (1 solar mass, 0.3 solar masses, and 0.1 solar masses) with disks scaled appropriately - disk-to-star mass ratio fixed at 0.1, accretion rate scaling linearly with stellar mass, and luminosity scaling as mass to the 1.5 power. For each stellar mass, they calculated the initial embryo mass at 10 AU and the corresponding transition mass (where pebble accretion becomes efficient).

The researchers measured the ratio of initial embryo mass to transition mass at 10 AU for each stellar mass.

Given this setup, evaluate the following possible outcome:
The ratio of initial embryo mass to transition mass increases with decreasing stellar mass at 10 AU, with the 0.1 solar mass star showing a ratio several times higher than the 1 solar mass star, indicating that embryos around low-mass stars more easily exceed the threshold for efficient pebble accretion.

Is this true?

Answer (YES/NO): NO